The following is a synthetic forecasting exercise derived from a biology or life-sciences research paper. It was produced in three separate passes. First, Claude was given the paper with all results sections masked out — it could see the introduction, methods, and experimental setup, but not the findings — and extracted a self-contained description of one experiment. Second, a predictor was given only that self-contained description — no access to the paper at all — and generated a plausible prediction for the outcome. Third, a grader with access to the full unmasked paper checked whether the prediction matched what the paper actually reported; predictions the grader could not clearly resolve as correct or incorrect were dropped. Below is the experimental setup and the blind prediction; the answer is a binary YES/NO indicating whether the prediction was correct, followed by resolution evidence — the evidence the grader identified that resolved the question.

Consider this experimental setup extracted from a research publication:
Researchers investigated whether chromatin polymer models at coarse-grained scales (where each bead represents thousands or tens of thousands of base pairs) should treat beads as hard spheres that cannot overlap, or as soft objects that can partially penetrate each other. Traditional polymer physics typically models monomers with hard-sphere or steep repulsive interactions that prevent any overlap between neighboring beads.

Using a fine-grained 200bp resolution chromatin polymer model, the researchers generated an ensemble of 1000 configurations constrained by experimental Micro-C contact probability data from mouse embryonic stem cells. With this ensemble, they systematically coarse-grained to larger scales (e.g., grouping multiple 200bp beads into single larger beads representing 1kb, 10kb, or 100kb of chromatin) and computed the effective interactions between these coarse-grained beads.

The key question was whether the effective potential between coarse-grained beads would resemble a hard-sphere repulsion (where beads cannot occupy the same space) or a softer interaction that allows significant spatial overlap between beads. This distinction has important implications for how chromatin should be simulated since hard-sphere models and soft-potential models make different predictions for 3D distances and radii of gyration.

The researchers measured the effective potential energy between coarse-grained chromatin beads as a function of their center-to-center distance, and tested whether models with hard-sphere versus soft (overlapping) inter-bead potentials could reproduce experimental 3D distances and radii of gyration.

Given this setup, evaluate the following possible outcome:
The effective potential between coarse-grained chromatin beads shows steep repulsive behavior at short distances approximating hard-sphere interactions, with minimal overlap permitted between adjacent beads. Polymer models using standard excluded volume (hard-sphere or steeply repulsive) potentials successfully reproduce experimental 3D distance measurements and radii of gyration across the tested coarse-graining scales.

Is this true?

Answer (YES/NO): NO